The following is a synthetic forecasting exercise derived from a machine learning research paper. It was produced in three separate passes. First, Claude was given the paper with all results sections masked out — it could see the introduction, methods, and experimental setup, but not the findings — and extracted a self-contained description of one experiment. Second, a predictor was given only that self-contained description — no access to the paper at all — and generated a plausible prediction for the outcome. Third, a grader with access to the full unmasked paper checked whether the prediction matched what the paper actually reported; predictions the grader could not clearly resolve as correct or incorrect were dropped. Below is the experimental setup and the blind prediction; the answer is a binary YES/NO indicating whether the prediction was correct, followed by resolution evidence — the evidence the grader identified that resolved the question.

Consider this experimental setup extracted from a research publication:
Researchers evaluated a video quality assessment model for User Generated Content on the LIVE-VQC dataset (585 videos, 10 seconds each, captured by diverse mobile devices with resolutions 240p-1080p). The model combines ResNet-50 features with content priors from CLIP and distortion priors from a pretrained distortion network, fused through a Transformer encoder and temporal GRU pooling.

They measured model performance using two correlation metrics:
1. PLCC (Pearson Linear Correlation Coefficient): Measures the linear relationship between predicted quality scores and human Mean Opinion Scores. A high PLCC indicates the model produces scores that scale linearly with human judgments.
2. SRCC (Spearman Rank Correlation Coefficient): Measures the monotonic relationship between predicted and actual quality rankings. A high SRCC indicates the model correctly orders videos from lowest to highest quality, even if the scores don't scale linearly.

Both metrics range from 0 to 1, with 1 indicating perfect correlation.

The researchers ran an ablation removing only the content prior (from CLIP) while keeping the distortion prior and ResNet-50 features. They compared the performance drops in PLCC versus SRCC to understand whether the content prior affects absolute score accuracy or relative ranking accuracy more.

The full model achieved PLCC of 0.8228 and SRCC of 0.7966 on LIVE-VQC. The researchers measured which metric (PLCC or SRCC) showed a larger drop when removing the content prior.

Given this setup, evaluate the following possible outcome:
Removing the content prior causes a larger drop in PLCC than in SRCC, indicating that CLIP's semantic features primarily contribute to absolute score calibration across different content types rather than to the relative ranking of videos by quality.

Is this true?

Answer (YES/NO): NO